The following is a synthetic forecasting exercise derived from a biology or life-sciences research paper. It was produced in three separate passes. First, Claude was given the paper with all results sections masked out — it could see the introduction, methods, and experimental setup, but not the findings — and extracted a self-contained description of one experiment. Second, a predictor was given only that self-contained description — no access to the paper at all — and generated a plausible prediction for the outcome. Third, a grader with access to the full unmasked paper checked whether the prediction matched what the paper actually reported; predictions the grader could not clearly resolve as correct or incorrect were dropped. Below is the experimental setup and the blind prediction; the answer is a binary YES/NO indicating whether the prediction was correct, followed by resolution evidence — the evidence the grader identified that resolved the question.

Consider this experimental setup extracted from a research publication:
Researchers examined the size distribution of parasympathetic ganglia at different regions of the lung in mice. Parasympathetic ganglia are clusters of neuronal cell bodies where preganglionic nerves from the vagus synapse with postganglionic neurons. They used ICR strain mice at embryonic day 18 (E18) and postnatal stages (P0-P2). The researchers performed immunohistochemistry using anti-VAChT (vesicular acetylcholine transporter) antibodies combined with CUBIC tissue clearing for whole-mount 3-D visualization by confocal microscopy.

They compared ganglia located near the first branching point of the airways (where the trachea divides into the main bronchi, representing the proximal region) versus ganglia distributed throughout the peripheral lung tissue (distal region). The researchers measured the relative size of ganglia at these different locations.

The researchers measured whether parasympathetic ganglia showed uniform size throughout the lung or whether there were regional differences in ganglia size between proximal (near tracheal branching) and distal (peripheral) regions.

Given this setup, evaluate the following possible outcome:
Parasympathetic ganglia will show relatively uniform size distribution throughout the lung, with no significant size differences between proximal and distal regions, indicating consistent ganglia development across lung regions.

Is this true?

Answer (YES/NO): NO